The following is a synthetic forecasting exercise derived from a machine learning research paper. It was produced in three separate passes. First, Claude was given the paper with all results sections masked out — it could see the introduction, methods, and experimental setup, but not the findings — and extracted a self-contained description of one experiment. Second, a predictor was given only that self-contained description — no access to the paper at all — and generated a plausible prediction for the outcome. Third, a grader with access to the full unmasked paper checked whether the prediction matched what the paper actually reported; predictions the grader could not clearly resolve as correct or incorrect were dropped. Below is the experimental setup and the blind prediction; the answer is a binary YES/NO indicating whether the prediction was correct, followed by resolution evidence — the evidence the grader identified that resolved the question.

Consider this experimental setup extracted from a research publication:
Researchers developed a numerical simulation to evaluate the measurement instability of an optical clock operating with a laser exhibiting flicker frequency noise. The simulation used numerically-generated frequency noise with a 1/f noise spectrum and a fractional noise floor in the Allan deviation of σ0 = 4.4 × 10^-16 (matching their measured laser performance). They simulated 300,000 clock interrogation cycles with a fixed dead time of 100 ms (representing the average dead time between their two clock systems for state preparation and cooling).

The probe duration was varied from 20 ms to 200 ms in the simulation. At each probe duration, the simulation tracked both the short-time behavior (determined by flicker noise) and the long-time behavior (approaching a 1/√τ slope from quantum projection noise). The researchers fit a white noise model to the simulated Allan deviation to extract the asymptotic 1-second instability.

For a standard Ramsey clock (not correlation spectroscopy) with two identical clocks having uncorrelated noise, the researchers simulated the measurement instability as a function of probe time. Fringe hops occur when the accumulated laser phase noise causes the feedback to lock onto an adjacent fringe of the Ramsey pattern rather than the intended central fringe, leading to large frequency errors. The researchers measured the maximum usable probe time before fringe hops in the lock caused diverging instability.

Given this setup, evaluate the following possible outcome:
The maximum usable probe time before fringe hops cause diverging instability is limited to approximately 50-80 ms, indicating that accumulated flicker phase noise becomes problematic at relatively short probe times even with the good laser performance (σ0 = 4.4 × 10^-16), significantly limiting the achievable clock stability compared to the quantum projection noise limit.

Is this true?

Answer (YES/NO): NO